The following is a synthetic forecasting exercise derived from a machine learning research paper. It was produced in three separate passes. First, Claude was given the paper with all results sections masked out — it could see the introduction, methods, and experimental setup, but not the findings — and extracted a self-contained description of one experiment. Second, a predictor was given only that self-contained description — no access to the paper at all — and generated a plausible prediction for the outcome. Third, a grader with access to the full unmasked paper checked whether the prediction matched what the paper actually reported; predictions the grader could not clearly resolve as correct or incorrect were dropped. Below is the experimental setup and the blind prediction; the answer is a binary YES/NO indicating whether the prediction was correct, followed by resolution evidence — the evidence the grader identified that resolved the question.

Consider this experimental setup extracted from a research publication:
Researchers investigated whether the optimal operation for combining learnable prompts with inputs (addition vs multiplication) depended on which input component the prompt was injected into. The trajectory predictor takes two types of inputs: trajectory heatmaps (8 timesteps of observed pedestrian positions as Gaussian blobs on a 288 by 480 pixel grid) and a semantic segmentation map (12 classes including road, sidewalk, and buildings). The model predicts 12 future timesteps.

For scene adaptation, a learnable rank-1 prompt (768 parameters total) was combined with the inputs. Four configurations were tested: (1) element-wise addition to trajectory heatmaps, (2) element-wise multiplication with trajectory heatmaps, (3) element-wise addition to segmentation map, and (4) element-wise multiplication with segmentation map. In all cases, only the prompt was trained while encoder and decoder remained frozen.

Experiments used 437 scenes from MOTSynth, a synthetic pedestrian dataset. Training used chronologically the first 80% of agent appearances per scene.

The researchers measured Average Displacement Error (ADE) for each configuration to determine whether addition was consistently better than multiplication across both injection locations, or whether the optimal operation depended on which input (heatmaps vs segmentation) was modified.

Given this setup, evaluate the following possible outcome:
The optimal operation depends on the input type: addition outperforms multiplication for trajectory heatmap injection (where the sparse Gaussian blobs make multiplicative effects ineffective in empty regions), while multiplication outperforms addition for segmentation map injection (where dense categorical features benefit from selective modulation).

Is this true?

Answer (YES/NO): YES